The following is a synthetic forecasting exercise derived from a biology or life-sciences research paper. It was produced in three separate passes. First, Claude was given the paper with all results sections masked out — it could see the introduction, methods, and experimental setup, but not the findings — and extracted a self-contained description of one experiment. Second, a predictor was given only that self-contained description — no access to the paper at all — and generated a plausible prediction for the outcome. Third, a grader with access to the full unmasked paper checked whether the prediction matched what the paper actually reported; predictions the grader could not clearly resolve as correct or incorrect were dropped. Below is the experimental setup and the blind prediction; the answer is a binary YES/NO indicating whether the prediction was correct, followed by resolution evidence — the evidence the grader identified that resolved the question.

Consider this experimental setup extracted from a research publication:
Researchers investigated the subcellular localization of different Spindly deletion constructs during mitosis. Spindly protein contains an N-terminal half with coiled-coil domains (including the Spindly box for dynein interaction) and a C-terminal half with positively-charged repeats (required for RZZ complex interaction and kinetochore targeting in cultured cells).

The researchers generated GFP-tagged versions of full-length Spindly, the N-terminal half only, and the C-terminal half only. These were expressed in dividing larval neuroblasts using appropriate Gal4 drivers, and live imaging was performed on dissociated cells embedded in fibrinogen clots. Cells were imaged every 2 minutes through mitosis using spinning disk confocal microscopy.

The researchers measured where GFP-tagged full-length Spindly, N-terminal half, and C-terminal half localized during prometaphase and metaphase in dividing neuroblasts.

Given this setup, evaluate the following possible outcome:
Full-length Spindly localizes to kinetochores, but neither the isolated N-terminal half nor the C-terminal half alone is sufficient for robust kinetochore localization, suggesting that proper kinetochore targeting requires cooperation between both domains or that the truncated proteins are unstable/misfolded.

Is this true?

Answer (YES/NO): NO